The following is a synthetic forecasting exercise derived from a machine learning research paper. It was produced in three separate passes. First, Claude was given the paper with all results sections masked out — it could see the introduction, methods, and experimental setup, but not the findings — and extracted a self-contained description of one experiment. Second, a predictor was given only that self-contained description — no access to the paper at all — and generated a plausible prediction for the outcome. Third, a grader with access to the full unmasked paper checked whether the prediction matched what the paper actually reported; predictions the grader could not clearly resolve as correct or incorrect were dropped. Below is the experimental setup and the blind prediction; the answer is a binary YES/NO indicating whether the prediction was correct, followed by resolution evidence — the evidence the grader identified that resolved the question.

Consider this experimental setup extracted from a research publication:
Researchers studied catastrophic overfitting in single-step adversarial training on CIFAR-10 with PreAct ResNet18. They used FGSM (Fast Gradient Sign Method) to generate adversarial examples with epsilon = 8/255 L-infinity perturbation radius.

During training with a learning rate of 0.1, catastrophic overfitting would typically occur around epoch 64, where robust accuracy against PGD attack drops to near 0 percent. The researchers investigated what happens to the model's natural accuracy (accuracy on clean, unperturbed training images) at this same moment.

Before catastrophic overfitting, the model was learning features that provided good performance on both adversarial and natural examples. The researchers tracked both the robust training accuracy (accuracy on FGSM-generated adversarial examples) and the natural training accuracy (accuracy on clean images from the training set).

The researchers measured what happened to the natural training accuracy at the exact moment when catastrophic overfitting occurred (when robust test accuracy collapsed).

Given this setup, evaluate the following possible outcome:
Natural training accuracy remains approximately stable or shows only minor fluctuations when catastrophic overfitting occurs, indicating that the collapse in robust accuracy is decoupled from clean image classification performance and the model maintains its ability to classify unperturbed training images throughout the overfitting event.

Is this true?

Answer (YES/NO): NO